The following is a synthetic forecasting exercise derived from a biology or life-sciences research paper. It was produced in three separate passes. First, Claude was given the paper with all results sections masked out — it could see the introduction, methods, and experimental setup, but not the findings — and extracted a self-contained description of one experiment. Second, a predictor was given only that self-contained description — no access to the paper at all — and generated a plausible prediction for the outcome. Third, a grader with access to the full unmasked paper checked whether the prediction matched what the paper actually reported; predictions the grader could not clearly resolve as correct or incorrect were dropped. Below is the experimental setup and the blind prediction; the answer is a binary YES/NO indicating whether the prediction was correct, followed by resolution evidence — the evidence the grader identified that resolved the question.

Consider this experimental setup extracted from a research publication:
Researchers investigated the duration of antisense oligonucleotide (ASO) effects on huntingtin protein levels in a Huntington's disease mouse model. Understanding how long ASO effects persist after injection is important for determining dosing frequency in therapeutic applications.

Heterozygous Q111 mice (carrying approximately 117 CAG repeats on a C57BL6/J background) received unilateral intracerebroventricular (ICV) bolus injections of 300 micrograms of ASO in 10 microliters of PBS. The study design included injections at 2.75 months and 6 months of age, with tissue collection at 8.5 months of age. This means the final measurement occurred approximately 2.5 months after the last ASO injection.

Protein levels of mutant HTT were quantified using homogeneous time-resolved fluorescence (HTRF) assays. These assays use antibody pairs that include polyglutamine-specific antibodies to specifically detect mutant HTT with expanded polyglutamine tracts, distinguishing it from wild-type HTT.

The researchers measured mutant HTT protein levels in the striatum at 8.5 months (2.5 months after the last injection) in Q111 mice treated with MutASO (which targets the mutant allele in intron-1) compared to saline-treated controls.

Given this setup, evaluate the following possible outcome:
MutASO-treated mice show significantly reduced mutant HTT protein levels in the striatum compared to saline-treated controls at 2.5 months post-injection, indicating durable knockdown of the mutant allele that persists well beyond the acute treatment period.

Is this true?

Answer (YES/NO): YES